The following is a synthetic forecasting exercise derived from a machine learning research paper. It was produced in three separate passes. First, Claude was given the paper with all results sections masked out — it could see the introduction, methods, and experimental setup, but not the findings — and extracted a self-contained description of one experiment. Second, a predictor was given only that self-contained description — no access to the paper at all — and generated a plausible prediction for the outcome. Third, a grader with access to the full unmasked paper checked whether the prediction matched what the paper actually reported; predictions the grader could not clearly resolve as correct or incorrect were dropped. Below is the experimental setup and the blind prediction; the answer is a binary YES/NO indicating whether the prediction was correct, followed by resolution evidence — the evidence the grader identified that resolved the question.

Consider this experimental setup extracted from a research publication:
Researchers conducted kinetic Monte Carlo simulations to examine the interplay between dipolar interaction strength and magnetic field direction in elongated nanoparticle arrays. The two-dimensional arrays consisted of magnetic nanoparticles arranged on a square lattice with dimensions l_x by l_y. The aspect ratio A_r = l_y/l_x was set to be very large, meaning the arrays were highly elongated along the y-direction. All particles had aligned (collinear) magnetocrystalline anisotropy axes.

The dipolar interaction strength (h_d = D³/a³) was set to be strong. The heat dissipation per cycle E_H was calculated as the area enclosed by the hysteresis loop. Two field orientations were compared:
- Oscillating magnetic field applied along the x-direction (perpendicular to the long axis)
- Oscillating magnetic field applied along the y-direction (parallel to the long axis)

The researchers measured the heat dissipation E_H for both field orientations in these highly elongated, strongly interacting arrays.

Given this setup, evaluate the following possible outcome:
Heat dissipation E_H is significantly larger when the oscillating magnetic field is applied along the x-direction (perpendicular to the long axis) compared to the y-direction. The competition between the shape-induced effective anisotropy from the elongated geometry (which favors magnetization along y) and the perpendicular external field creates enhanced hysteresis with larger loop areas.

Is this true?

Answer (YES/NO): NO